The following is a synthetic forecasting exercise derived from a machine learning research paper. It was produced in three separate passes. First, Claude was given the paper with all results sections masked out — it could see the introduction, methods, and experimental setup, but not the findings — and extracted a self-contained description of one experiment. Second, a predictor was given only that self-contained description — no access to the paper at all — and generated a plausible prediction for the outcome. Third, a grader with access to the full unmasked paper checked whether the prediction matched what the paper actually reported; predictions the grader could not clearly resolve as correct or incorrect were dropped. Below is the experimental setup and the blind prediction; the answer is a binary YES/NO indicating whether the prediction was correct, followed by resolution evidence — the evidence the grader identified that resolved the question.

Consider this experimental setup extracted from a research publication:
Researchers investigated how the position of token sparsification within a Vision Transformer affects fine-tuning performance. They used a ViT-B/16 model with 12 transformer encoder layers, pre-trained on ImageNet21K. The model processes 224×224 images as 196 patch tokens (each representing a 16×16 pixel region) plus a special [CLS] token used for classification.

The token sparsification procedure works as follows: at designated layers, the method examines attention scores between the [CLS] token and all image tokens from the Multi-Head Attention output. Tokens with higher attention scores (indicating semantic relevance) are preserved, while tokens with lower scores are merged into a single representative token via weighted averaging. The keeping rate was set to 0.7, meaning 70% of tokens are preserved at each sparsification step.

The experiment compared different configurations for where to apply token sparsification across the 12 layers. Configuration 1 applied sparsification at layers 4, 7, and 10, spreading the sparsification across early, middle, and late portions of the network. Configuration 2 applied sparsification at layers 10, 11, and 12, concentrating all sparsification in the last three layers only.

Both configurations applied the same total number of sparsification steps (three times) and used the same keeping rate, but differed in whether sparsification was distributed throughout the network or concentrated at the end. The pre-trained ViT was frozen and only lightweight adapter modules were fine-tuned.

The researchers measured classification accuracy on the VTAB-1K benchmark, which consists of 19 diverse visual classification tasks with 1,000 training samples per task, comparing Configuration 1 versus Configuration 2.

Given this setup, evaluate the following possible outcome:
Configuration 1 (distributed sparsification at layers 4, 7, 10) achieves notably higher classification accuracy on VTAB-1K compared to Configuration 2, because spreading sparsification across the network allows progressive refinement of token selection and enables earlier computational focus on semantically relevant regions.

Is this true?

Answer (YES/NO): YES